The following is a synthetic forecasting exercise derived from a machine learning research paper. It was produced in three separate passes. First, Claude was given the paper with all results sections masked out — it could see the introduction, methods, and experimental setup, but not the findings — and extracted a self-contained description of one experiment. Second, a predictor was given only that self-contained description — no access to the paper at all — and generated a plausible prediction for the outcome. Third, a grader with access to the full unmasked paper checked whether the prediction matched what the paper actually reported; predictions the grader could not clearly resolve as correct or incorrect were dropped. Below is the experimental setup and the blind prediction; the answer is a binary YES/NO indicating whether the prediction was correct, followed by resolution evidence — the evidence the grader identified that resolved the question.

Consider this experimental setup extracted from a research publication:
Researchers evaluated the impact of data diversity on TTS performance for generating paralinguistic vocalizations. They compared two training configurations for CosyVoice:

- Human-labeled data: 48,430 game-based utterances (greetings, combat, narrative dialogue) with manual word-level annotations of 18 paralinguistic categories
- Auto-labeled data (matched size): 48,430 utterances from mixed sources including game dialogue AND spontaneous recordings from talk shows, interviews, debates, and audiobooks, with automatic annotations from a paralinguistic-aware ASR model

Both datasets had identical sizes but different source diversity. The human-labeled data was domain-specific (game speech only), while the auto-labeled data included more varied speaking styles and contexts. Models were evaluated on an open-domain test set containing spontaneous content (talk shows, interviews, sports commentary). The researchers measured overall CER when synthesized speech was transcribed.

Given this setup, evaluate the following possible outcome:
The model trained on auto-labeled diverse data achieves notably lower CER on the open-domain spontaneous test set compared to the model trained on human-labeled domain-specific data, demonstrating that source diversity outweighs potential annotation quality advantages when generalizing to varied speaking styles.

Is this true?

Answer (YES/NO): YES